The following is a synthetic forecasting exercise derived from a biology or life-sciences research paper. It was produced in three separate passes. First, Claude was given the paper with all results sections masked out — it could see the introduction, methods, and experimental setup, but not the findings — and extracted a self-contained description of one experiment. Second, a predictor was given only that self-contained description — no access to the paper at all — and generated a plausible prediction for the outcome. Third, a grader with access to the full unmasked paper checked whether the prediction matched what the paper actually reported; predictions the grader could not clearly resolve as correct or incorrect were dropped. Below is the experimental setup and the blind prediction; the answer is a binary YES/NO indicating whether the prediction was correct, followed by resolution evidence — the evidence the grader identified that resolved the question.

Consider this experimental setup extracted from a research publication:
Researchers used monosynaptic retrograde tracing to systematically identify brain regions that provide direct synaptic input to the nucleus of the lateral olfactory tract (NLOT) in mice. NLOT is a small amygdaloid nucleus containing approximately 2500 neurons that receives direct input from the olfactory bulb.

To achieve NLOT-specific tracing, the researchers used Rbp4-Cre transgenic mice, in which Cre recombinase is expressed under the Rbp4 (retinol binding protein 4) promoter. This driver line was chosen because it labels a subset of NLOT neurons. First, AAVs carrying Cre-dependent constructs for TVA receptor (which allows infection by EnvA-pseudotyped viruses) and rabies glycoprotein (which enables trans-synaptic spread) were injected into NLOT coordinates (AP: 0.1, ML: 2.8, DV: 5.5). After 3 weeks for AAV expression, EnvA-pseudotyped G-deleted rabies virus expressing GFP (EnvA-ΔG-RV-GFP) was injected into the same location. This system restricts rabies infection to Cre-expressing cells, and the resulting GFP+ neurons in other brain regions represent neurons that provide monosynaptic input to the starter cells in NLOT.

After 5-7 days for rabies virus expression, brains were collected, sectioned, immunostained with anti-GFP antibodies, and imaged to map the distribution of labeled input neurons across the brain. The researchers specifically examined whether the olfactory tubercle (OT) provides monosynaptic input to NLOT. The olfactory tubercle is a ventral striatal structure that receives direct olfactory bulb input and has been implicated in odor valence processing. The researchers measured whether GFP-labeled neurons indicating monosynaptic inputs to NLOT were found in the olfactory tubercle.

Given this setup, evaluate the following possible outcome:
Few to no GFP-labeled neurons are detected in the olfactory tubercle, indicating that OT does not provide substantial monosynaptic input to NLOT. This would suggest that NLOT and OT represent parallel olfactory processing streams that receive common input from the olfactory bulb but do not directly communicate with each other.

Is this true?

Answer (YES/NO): YES